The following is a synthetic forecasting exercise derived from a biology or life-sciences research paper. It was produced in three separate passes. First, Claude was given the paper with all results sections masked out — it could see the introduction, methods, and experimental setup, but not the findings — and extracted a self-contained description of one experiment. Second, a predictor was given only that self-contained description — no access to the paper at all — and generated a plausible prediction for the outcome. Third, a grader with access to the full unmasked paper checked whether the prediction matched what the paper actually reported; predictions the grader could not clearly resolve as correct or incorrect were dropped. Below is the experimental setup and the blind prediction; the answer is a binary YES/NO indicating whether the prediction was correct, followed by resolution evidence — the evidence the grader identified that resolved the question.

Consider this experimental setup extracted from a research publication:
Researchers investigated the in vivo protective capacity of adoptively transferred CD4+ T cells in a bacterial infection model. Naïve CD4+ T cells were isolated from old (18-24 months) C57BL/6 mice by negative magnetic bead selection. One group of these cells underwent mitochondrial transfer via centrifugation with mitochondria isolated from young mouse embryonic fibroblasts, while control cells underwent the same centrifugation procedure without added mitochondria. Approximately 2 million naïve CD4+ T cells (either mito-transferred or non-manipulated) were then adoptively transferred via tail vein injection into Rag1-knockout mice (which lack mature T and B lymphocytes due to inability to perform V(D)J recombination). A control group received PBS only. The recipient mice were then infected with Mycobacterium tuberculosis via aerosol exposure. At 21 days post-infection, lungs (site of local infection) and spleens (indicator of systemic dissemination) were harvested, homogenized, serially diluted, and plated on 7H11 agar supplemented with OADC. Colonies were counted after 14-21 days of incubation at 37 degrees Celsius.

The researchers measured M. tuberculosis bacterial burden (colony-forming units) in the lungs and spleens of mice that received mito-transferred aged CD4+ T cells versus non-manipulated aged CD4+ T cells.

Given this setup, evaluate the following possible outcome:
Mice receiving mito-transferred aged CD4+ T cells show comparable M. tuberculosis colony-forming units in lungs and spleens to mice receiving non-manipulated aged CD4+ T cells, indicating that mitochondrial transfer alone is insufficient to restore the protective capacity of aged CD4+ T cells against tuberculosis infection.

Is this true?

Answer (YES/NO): NO